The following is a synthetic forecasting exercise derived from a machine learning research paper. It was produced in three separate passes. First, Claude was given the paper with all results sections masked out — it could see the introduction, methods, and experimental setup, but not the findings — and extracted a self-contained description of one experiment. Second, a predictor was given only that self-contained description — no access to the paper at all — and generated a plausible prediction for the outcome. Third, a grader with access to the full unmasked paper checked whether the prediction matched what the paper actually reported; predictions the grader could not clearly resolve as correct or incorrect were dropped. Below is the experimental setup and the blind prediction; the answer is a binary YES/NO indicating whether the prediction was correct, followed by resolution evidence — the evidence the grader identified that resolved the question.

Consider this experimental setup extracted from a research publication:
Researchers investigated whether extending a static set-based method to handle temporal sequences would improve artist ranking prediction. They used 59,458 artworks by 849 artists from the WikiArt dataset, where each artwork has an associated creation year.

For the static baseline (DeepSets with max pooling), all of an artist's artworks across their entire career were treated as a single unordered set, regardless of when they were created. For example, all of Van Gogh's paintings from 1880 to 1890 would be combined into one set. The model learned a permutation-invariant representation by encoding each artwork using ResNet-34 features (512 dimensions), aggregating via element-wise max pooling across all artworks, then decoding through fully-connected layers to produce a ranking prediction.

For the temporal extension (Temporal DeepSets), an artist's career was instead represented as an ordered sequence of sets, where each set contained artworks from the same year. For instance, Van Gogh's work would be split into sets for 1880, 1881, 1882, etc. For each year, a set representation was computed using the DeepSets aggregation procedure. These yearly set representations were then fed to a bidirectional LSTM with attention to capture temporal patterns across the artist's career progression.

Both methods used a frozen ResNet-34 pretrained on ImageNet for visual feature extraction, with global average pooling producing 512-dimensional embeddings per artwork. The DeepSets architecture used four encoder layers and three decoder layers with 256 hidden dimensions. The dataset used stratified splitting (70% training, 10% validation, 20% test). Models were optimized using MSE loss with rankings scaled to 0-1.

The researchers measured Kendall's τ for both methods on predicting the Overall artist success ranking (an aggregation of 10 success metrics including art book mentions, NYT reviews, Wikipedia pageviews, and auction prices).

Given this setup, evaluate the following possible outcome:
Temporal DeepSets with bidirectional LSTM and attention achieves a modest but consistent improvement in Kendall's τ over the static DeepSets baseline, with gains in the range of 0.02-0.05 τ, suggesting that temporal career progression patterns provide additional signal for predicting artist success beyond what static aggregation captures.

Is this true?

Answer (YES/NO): NO